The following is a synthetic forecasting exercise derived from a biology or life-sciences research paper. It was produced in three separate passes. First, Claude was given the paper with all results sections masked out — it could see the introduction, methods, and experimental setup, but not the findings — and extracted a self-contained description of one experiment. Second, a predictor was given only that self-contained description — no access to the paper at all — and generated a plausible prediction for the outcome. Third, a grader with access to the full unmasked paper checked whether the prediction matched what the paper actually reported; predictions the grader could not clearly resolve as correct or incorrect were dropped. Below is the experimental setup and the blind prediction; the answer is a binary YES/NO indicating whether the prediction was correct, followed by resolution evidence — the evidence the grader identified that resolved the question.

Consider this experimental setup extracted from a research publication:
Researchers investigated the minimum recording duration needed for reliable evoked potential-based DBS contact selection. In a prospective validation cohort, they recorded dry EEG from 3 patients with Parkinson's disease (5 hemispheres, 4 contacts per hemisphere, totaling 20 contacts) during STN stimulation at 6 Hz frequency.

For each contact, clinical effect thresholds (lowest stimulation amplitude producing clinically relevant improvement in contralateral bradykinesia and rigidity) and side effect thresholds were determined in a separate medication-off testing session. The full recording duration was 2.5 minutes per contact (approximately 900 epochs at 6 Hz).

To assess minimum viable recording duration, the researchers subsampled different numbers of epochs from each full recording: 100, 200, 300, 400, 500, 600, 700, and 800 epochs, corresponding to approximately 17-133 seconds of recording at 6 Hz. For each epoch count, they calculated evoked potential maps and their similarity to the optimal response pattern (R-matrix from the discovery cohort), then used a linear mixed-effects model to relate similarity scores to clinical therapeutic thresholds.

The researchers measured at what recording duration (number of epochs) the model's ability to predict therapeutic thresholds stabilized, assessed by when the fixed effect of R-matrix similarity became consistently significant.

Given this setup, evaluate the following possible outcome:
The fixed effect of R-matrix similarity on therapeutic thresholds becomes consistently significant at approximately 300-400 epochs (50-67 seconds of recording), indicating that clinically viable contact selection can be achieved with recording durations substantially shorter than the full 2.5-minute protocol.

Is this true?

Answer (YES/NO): YES